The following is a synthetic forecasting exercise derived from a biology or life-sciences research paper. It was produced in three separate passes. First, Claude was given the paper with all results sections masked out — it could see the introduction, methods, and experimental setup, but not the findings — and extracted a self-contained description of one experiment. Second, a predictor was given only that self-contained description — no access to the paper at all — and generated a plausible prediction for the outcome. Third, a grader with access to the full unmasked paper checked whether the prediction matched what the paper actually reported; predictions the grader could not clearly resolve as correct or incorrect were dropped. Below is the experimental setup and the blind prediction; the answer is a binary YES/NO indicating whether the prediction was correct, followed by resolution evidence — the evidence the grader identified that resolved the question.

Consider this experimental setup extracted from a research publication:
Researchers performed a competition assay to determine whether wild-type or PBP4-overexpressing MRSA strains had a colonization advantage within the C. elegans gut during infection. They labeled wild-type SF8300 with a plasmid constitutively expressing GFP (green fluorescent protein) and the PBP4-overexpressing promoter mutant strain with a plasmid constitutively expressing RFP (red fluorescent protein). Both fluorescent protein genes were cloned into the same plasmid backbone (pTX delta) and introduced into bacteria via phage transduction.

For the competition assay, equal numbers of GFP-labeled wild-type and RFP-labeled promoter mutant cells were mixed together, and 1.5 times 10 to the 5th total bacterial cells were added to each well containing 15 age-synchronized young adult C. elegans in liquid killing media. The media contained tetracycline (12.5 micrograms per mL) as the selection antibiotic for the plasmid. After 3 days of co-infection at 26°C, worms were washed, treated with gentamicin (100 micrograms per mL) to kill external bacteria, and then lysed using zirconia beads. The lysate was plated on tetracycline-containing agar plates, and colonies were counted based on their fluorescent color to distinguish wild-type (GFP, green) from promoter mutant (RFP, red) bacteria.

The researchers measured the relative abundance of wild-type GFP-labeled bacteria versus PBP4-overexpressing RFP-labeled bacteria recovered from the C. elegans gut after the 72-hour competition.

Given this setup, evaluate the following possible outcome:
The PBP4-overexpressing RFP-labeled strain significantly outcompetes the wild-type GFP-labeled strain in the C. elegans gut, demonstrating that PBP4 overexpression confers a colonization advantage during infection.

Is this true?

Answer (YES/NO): NO